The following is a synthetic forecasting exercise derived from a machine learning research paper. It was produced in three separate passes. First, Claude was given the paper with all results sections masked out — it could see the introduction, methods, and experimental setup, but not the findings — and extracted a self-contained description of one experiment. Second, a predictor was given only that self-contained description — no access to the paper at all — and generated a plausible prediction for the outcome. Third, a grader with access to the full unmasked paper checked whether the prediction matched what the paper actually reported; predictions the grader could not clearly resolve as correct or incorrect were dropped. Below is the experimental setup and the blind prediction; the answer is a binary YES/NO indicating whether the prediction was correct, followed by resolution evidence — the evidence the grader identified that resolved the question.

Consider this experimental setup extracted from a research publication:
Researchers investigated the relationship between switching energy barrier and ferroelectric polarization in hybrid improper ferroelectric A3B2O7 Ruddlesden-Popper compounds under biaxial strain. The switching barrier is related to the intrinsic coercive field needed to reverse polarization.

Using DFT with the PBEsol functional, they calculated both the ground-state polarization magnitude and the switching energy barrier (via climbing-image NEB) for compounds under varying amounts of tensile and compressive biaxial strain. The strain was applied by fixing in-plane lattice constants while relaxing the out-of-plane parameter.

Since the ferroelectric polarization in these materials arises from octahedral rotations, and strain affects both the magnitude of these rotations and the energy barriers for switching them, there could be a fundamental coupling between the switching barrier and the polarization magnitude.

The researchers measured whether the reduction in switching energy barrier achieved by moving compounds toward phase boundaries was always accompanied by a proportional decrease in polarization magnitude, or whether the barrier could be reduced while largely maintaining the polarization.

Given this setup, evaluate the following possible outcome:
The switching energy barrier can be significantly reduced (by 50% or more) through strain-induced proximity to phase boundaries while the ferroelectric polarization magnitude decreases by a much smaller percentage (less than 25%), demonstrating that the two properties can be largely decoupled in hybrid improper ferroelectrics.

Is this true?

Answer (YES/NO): NO